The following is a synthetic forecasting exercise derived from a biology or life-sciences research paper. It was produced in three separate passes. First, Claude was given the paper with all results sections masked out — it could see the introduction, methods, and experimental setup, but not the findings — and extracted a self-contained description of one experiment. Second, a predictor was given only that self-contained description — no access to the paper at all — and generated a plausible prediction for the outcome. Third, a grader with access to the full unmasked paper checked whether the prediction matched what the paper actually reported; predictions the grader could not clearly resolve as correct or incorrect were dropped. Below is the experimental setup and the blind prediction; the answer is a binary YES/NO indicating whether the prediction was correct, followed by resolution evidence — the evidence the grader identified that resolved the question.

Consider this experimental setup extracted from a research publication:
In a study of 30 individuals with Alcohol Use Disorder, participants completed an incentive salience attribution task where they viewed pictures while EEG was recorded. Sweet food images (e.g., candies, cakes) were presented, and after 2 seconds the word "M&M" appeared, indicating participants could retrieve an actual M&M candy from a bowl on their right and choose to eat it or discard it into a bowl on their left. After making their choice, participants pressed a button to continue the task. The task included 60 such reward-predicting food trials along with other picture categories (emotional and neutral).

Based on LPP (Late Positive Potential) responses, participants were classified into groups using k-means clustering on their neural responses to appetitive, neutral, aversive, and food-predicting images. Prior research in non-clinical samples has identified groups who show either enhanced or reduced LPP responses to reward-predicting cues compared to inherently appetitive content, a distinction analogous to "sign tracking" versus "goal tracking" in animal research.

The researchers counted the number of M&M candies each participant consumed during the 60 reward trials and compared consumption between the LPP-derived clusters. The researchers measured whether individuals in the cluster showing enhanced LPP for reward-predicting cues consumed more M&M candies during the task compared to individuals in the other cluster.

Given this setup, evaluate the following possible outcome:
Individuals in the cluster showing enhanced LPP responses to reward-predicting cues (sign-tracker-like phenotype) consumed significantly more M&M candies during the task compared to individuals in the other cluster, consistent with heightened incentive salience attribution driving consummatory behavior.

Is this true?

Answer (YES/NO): NO